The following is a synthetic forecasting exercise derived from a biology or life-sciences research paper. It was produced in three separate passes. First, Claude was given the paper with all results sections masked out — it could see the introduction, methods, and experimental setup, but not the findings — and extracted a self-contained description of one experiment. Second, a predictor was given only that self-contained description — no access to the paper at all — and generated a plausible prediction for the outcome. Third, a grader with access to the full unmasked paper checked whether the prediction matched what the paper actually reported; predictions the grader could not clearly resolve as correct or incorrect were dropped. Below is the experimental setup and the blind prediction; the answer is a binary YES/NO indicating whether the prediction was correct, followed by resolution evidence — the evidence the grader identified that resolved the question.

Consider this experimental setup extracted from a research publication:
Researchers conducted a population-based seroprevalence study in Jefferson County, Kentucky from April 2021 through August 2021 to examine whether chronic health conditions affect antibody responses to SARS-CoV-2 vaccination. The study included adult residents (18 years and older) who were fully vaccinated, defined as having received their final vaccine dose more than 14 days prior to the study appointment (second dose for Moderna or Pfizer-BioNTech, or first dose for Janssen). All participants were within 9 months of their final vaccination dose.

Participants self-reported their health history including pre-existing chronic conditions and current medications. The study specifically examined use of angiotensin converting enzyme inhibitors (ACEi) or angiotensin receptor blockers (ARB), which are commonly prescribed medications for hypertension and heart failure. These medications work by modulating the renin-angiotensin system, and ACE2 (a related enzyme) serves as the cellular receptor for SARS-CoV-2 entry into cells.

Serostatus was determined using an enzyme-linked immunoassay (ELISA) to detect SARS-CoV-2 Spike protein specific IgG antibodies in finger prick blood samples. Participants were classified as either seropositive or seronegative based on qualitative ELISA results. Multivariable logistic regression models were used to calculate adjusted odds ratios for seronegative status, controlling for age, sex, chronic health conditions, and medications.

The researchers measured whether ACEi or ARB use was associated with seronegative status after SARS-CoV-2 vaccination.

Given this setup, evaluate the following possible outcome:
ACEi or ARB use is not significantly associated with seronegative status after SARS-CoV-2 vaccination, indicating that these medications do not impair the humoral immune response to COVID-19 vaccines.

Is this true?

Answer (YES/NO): YES